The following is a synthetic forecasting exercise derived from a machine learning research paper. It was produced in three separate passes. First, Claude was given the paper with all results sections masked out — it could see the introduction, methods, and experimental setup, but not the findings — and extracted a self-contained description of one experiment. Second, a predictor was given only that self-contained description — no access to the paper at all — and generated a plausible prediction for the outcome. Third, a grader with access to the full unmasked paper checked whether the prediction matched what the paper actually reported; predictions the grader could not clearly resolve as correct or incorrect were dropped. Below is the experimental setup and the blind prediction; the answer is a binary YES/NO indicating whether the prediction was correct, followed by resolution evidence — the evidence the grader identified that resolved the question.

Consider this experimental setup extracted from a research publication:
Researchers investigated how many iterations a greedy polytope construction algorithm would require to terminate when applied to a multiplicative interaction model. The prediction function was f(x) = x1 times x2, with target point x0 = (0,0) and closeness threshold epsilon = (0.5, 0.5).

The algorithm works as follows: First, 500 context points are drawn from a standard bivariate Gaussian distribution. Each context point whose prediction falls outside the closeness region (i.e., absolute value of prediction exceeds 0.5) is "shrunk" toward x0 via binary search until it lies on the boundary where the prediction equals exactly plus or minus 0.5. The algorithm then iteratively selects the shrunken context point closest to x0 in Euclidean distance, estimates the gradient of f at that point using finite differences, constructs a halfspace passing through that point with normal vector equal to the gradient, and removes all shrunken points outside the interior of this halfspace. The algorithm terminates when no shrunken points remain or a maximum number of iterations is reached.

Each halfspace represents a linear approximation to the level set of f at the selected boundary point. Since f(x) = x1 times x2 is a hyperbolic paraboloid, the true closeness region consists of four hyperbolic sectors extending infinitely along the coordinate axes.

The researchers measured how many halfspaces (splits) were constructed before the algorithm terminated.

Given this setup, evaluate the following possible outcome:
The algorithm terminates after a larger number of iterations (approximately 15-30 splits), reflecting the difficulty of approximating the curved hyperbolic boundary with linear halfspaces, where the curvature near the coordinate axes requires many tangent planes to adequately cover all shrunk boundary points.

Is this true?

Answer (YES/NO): NO